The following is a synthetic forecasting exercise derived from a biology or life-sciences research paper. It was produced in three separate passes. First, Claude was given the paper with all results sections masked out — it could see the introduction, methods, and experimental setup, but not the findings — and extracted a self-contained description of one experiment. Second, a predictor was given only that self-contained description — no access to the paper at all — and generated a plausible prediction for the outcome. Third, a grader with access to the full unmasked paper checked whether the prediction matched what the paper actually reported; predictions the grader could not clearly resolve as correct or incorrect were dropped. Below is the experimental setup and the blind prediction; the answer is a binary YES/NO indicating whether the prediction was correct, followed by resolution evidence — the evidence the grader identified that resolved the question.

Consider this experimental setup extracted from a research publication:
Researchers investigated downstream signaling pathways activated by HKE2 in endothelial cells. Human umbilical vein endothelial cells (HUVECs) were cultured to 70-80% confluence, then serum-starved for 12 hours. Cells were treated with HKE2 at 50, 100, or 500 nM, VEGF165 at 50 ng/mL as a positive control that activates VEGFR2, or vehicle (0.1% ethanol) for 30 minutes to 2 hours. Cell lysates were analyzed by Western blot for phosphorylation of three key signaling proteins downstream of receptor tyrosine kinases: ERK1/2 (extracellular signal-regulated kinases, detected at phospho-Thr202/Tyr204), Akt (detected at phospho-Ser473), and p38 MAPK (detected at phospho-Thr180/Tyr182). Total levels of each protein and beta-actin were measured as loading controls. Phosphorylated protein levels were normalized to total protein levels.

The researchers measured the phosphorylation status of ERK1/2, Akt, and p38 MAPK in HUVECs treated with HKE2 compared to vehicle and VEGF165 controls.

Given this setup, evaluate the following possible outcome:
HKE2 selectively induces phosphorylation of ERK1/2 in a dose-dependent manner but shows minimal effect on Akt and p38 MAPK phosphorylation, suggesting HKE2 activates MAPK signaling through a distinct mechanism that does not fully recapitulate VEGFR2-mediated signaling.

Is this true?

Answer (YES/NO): NO